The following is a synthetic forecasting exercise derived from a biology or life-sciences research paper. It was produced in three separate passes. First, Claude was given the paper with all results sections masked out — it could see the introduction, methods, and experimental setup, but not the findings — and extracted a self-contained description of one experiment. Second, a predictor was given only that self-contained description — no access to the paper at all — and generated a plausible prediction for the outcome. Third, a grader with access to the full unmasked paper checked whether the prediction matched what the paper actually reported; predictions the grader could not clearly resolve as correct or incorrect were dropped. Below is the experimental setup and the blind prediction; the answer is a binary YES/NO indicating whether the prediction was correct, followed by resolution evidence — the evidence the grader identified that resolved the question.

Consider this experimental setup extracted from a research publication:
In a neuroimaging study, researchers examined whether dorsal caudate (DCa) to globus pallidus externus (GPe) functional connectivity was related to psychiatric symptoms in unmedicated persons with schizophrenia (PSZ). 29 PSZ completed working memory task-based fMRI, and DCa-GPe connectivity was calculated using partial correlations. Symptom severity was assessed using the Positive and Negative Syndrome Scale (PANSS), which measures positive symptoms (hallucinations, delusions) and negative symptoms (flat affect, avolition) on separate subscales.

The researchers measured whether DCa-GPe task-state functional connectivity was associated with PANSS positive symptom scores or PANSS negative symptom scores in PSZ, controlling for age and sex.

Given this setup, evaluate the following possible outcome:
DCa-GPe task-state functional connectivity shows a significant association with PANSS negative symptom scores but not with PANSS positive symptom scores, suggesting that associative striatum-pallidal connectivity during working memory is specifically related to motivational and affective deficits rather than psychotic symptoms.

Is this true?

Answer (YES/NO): NO